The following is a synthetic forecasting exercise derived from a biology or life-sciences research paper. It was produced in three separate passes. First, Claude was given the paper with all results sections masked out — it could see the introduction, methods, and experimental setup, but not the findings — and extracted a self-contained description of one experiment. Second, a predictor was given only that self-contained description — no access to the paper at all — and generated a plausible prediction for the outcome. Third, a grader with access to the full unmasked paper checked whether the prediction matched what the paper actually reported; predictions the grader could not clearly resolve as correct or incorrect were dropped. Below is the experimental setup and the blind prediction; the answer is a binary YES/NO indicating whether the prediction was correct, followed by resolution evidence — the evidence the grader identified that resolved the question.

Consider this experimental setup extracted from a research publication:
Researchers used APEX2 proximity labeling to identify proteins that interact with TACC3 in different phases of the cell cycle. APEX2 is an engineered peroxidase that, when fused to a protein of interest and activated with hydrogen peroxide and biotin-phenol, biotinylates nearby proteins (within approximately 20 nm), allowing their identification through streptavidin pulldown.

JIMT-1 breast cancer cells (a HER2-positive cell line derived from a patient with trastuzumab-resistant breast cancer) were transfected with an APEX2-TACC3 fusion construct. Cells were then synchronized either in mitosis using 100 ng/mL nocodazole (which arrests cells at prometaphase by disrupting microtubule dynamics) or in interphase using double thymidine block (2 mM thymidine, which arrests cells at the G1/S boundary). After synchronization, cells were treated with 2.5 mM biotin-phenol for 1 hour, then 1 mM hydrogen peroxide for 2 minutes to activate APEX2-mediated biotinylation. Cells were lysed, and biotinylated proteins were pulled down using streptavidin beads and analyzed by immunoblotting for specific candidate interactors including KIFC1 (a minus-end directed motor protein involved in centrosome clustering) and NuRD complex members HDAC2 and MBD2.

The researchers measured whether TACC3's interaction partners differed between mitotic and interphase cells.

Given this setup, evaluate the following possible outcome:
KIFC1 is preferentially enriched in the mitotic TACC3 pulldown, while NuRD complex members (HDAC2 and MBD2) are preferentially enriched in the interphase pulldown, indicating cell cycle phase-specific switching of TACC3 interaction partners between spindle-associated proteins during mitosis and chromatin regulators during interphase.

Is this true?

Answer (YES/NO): YES